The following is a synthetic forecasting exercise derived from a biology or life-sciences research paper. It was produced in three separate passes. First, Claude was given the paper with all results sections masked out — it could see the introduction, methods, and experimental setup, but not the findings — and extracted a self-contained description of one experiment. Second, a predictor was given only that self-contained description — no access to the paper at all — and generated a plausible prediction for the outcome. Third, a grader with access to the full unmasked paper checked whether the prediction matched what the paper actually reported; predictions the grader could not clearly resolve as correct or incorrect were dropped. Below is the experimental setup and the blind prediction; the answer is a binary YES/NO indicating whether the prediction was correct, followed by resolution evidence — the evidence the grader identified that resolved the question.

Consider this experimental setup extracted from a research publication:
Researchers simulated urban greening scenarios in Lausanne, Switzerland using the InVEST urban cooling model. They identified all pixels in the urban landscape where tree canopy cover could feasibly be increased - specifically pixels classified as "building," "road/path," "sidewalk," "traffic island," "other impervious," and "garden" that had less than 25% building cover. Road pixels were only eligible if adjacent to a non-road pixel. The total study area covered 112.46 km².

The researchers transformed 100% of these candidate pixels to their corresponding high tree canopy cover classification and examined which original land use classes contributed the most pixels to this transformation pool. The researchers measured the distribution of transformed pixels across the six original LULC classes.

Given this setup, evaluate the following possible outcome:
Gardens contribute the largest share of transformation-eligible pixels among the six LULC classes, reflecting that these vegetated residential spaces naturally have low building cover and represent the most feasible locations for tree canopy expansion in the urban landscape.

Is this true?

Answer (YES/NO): YES